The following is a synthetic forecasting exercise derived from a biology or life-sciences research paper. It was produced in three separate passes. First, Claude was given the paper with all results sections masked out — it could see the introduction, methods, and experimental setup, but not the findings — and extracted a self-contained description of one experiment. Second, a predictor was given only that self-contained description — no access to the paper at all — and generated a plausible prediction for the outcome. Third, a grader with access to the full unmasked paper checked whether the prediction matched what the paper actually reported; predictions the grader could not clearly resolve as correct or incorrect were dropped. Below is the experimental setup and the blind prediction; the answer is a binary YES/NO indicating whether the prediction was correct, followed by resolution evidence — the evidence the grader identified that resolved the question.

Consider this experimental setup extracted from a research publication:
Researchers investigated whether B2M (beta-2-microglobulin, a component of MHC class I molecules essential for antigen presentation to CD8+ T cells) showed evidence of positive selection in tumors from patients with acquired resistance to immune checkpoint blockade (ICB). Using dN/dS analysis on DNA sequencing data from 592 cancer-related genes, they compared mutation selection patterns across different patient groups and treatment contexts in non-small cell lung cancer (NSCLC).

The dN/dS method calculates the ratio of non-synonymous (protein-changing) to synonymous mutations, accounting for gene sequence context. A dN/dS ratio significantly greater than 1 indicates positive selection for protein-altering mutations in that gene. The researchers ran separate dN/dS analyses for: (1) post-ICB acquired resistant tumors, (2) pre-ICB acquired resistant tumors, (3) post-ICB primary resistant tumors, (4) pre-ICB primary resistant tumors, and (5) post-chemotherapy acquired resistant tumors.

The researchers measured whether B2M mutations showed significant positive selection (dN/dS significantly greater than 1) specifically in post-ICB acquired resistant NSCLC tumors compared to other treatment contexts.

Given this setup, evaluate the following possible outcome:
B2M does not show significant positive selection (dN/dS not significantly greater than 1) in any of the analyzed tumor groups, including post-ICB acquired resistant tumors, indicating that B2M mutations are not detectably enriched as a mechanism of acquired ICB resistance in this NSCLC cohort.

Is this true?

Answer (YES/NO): NO